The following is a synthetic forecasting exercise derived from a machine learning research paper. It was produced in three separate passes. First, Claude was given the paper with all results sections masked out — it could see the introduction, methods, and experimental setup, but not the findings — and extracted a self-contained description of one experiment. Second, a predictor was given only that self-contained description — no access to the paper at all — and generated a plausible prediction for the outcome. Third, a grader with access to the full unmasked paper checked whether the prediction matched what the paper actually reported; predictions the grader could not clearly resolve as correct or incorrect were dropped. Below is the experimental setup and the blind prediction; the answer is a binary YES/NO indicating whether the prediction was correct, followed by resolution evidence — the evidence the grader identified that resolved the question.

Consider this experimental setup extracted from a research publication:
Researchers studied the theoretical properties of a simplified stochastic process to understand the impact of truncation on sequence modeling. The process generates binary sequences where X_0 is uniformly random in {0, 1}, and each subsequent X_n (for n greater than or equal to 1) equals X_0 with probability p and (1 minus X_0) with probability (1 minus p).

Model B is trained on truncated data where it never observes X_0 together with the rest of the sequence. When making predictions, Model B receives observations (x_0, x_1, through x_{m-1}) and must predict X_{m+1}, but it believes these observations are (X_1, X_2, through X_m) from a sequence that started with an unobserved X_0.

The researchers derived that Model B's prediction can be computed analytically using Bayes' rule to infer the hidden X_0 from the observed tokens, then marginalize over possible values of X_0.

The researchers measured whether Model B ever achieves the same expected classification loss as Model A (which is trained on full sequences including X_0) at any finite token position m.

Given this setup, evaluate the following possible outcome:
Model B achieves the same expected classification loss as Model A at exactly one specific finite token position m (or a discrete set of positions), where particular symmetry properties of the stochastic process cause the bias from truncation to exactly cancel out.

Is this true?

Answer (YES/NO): NO